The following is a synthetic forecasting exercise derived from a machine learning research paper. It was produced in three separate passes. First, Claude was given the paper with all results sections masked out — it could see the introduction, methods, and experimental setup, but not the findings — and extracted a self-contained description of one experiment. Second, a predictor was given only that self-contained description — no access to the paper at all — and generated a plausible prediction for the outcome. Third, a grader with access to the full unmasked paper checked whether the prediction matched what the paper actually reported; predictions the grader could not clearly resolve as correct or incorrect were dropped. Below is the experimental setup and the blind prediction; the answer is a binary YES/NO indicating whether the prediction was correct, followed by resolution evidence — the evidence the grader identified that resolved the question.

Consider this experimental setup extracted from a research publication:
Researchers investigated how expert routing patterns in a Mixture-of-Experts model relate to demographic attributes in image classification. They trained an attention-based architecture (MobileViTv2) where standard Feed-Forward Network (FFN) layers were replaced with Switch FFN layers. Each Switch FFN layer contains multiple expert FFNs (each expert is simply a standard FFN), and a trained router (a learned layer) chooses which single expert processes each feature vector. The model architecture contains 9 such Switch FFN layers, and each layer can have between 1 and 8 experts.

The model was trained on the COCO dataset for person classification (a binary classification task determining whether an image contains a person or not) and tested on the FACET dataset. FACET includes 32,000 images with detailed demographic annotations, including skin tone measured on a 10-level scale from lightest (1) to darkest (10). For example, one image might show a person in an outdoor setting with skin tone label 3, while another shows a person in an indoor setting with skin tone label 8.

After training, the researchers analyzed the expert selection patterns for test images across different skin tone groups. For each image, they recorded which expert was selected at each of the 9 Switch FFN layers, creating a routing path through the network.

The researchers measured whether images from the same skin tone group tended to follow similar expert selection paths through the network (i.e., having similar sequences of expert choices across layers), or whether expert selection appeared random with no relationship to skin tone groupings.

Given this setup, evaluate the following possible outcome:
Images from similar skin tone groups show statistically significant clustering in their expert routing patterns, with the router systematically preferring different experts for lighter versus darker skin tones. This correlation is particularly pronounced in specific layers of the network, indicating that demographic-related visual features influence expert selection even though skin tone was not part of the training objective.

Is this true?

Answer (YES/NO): NO